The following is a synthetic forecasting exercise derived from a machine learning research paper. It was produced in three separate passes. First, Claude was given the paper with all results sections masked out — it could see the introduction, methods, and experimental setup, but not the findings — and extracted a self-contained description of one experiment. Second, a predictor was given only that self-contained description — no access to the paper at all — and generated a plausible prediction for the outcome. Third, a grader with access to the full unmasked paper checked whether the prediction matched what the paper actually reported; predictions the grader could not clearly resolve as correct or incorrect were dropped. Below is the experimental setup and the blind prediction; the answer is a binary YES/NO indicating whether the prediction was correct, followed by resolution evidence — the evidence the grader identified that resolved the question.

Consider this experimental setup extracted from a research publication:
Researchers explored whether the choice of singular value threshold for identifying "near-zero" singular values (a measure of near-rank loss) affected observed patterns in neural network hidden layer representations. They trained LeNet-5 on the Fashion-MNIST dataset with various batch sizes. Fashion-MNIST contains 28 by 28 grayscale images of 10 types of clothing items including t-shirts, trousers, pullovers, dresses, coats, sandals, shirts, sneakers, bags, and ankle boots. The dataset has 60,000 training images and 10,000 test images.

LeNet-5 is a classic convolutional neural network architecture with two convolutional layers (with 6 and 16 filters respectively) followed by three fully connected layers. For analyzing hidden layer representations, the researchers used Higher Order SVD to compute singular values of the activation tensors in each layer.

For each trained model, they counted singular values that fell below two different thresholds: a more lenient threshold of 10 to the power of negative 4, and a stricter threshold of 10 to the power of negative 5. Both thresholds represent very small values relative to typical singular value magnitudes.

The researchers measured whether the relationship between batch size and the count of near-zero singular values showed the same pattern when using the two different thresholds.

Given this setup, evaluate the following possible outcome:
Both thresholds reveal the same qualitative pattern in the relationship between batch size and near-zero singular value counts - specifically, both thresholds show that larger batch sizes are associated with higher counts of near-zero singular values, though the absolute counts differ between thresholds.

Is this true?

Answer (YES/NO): YES